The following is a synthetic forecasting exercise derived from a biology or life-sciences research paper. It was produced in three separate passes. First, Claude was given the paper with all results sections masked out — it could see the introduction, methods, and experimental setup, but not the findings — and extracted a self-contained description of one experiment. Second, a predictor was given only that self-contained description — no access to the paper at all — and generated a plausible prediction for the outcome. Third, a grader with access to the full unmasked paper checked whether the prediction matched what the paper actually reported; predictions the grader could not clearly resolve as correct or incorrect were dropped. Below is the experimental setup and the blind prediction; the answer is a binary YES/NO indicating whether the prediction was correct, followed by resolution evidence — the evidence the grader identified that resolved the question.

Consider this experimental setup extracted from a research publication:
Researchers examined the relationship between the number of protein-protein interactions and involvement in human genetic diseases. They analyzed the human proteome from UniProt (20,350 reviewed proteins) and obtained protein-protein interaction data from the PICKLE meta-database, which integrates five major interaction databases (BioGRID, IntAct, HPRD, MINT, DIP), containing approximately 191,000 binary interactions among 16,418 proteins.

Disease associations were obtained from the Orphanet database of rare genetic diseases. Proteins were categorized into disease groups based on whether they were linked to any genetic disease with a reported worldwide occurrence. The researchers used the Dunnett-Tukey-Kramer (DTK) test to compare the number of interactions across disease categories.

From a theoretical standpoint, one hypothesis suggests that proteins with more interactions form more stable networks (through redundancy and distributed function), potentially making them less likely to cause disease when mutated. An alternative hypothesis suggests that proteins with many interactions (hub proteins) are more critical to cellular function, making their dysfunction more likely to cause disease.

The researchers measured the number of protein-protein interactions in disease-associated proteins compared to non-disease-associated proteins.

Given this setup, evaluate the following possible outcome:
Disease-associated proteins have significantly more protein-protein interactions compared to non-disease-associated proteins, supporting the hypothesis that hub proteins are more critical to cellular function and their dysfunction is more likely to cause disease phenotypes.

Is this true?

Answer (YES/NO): YES